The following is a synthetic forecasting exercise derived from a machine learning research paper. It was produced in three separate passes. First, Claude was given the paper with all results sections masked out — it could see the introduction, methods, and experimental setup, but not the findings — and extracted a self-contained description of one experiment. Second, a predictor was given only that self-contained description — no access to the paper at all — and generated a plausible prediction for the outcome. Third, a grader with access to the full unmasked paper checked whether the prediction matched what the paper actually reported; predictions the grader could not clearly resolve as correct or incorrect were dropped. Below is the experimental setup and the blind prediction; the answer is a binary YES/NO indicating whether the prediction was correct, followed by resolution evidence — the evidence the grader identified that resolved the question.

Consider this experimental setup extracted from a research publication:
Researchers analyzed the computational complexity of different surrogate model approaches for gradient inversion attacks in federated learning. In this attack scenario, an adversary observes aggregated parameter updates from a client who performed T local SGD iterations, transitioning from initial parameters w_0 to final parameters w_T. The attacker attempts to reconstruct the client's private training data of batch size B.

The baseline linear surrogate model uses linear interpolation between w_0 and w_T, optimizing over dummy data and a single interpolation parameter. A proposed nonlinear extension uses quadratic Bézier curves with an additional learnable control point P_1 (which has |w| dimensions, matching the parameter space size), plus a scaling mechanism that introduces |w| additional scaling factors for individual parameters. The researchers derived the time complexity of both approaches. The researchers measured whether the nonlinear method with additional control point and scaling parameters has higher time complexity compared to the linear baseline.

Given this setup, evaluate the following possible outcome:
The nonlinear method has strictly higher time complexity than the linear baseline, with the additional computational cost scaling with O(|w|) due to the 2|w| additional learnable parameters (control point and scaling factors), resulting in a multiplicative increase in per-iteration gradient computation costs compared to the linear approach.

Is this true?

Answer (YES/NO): NO